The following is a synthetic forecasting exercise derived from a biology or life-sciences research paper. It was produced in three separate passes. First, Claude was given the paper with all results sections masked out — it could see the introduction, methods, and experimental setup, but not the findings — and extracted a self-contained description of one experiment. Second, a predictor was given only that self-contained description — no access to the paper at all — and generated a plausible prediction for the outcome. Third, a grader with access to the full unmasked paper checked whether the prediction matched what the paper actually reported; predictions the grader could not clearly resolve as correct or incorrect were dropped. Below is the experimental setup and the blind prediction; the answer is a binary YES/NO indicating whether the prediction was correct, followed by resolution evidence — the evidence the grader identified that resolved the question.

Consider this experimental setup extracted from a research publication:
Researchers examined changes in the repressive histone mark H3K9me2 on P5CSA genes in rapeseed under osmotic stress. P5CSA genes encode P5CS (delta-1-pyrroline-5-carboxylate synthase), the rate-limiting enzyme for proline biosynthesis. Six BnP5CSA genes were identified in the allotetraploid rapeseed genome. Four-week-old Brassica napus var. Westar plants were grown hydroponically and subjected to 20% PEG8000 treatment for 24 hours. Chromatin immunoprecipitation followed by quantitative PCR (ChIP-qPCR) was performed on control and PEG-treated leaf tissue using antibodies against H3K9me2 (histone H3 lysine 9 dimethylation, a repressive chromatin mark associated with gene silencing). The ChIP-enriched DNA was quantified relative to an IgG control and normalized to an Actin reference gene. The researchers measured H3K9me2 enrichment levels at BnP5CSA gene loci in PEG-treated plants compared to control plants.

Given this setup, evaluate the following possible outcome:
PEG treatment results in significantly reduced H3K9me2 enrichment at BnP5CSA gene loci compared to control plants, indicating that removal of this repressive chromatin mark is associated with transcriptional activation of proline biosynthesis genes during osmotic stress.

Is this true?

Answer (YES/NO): YES